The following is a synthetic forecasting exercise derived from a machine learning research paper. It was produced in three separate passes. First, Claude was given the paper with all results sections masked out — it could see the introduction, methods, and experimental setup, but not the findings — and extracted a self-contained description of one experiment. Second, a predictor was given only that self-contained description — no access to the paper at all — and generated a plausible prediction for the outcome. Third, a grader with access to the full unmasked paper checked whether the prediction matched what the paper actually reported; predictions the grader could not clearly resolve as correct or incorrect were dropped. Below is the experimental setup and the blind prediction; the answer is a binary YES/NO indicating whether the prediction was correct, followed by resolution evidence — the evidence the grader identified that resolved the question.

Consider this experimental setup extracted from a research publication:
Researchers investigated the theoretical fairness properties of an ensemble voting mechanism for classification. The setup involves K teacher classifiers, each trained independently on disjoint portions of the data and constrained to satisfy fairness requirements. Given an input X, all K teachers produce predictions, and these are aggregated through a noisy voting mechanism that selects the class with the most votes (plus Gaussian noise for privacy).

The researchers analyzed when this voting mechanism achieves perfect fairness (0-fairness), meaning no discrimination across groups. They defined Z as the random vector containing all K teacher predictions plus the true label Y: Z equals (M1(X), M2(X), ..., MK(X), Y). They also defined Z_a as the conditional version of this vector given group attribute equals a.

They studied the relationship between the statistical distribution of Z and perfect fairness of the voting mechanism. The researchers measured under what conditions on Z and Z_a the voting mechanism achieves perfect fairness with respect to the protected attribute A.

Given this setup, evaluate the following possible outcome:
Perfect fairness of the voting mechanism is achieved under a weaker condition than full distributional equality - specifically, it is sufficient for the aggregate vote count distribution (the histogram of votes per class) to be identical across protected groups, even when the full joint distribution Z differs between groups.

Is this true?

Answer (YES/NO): NO